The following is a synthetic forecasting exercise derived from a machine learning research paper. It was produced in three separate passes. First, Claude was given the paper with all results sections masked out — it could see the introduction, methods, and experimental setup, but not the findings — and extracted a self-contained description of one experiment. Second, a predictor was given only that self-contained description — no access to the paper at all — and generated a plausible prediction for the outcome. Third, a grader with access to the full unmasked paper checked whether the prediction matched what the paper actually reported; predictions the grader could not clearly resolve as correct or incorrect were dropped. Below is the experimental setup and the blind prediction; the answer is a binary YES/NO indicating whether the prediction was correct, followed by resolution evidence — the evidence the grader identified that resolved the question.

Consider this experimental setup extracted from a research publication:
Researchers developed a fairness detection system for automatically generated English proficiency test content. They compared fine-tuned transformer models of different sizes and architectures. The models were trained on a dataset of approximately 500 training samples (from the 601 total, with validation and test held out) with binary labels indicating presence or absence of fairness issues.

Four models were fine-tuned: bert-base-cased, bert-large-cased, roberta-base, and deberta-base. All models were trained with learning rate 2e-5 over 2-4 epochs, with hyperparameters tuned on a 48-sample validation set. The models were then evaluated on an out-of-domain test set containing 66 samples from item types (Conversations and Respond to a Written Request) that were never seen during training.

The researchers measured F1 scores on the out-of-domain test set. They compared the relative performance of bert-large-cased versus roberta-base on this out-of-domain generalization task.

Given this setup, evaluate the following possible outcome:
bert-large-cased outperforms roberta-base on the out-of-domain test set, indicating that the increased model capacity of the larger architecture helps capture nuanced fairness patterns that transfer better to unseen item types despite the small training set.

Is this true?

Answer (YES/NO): NO